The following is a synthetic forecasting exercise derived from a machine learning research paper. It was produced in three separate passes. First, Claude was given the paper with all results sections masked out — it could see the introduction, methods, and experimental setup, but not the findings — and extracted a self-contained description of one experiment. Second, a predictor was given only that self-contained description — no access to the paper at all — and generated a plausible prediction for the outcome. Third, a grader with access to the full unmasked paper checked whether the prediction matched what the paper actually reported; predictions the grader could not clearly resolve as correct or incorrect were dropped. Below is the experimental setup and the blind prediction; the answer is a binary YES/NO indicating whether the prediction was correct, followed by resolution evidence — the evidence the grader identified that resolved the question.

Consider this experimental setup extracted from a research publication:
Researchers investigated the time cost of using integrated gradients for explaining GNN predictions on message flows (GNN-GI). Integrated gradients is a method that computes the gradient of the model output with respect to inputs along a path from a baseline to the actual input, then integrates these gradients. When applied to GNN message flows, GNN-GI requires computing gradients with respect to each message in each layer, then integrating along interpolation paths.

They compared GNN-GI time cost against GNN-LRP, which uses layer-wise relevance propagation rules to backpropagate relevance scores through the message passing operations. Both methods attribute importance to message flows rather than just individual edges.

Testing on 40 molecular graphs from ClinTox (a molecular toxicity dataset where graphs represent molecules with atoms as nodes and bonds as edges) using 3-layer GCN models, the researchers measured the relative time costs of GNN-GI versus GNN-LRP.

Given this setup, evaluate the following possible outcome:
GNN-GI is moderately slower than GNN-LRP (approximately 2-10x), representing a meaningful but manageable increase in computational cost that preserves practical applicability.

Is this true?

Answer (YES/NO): NO